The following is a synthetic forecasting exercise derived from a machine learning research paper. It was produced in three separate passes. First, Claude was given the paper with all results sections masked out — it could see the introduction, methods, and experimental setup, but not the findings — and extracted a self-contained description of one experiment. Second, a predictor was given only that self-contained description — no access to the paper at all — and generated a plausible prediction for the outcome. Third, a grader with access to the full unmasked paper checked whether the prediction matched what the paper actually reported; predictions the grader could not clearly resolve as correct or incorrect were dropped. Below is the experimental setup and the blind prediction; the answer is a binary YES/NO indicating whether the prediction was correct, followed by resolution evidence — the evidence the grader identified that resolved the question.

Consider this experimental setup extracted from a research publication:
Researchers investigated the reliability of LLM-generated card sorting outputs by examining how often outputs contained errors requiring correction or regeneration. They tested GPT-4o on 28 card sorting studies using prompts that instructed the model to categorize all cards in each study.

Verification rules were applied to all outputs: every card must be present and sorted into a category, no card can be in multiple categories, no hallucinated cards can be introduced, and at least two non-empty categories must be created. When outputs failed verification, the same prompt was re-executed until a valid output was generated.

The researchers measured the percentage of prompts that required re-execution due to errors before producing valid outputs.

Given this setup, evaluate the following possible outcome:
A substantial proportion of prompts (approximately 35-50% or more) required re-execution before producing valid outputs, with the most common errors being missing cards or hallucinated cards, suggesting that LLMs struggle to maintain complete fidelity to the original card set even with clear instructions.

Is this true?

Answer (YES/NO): NO